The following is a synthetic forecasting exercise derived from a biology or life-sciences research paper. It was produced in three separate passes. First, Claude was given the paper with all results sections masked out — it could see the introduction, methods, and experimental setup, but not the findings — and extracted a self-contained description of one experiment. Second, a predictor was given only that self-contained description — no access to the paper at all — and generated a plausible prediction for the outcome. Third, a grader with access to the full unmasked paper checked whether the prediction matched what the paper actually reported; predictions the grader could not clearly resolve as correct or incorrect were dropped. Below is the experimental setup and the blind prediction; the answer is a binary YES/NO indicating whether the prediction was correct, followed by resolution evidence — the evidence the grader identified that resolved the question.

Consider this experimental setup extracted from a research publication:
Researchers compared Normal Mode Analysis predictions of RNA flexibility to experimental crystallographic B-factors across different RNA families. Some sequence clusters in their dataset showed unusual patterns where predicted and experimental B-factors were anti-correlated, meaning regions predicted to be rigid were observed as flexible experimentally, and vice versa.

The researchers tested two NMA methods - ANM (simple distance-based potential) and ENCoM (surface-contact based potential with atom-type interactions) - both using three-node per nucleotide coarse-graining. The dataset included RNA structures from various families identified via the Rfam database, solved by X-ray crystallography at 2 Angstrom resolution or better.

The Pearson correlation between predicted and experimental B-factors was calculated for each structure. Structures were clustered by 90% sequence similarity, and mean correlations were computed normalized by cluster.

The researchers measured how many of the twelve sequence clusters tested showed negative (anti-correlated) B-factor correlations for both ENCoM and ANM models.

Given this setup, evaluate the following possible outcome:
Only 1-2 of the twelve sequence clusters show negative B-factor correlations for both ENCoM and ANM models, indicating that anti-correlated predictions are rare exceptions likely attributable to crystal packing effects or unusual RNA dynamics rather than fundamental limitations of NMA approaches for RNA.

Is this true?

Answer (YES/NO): NO